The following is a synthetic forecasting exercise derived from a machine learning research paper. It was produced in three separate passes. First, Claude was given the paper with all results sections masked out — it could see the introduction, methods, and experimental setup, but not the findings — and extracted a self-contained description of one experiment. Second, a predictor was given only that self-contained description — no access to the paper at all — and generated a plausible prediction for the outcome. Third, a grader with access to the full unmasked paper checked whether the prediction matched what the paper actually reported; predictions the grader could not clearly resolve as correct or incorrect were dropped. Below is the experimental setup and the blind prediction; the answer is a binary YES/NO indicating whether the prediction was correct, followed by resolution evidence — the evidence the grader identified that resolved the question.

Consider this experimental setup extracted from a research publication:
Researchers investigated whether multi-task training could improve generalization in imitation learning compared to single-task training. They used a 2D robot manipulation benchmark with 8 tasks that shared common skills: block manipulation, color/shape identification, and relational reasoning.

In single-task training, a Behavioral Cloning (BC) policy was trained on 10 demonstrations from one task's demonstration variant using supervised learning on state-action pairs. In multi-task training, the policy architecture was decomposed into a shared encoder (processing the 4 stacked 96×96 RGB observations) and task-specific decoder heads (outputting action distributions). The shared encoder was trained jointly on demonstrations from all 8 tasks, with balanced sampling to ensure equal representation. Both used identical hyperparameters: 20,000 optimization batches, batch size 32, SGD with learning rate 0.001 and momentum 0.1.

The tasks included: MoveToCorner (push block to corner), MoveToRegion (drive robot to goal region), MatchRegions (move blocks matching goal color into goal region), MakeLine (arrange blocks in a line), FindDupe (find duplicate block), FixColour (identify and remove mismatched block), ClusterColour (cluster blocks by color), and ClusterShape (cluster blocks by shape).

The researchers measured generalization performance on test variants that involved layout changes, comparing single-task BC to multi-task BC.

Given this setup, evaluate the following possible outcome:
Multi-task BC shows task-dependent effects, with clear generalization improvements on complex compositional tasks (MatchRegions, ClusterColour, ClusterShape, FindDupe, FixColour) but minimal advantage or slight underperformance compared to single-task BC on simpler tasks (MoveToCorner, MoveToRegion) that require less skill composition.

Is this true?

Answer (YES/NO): NO